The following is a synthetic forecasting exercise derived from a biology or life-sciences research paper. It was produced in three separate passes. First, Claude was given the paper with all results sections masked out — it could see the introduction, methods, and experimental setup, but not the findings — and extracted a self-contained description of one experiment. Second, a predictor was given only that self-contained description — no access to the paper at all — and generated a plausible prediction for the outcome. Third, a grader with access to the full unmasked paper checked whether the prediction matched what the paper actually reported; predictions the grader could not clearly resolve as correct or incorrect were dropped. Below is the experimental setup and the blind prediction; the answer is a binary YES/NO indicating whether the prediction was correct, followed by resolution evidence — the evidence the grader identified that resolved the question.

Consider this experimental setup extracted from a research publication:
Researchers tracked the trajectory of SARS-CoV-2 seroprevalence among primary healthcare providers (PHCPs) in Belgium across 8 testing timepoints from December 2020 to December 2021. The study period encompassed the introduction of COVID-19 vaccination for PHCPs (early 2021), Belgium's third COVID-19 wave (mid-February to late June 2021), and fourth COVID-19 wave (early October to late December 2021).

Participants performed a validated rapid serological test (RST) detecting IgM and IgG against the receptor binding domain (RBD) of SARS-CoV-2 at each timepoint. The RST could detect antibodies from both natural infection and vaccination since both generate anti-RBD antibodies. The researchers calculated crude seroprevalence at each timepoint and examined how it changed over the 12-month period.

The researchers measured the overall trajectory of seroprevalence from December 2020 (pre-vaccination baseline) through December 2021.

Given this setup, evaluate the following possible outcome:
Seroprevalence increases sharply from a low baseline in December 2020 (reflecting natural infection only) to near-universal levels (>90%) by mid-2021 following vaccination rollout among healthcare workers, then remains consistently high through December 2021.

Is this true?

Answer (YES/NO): NO